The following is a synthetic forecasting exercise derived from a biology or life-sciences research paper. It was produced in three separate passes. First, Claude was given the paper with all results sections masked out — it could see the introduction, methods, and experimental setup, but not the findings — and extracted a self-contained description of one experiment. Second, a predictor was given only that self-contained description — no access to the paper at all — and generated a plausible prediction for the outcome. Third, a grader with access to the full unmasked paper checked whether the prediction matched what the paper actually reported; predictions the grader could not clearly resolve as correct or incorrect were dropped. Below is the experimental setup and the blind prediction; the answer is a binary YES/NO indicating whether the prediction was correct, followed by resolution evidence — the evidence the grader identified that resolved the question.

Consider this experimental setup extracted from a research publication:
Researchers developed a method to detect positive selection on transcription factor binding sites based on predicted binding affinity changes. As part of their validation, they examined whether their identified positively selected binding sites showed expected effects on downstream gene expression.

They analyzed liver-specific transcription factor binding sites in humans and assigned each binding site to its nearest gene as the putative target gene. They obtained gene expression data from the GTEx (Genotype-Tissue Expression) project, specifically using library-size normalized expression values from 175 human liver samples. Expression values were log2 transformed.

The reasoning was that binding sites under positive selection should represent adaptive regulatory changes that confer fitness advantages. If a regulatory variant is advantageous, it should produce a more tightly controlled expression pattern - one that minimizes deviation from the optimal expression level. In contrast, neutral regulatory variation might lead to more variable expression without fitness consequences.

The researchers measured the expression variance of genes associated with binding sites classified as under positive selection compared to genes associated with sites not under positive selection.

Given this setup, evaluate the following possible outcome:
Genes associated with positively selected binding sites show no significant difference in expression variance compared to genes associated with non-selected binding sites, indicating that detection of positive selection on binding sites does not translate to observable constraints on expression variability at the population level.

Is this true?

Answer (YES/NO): NO